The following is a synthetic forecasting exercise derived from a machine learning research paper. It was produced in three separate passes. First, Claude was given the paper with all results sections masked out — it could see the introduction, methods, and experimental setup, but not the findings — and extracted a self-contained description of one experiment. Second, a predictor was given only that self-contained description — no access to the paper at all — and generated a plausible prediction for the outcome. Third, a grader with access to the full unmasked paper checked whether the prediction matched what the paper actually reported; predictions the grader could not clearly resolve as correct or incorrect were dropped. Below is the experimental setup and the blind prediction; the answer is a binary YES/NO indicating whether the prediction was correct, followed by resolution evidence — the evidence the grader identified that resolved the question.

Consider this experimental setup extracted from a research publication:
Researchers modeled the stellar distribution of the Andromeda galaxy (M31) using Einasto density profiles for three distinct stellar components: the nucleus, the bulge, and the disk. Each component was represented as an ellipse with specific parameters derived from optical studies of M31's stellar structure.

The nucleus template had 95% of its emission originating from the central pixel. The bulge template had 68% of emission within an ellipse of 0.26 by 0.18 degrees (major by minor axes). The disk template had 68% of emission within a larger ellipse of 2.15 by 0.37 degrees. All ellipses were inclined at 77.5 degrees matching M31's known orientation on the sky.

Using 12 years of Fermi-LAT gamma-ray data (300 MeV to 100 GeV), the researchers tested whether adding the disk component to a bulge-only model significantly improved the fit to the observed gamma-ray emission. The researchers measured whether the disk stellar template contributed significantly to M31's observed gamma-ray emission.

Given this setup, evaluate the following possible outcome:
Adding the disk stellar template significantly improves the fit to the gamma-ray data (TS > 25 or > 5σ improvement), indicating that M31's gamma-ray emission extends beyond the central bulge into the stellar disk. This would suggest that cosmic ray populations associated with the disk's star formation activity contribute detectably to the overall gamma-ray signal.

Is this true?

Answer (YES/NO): NO